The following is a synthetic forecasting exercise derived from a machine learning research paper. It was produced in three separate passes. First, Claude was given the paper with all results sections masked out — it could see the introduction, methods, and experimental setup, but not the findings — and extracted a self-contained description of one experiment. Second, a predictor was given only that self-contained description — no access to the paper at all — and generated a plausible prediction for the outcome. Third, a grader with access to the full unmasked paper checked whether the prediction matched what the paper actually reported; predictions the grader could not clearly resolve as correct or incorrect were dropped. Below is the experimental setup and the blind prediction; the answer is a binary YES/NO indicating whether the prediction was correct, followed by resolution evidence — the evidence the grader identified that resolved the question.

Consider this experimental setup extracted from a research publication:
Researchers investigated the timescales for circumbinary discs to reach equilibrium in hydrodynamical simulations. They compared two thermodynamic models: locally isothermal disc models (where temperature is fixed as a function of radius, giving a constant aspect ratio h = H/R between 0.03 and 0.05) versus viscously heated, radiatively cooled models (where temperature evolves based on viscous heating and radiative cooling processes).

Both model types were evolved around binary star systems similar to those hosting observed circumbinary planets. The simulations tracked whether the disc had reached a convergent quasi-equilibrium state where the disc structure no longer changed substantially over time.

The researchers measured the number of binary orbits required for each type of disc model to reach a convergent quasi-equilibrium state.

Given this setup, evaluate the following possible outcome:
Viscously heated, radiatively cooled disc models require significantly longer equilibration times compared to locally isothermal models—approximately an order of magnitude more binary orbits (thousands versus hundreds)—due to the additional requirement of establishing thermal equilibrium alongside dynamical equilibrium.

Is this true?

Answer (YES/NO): NO